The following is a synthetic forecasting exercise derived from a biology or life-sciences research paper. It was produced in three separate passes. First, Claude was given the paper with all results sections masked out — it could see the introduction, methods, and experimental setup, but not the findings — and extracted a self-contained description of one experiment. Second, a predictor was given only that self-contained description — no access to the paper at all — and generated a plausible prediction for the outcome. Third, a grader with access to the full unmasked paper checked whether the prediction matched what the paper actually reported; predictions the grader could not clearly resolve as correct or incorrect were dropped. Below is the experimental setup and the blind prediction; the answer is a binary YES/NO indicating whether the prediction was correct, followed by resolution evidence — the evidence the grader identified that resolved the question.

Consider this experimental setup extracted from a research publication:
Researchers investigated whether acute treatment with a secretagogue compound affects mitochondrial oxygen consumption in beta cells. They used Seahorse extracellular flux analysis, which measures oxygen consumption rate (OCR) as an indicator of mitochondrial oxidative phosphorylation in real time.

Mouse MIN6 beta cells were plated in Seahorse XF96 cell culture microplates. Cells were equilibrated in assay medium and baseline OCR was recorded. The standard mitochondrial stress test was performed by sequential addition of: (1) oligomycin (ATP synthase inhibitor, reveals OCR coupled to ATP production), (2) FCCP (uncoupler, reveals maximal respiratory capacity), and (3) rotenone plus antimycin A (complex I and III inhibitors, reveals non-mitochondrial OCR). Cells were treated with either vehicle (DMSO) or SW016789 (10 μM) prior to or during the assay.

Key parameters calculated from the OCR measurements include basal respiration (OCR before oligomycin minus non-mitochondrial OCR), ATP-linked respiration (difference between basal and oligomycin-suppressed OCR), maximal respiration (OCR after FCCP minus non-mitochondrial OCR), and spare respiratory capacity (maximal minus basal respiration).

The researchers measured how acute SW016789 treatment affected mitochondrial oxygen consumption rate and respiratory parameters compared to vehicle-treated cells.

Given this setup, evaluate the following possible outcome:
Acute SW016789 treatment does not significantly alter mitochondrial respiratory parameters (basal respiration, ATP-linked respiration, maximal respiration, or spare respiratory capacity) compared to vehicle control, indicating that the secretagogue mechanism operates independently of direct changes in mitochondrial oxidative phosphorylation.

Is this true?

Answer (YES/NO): YES